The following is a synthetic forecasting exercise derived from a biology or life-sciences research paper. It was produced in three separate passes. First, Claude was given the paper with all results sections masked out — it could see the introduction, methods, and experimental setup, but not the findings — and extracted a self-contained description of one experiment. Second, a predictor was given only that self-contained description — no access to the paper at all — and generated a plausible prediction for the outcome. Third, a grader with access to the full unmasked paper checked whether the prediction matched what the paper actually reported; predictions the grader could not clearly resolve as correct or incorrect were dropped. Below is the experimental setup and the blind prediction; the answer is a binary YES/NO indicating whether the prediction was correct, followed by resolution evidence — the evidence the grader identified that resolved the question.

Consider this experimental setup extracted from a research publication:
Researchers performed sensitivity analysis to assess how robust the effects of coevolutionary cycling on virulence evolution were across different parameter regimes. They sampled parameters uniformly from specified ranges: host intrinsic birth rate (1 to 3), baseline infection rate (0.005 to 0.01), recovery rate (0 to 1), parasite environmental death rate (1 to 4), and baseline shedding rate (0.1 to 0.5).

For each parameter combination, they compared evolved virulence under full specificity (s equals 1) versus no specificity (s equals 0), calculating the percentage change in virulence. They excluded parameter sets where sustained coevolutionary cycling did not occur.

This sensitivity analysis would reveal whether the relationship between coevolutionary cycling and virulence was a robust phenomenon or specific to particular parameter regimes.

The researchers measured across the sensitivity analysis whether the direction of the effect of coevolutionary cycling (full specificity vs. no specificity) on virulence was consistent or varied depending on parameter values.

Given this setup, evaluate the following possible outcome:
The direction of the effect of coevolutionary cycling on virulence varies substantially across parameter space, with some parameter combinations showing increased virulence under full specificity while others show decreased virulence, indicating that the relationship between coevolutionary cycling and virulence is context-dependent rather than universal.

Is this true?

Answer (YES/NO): NO